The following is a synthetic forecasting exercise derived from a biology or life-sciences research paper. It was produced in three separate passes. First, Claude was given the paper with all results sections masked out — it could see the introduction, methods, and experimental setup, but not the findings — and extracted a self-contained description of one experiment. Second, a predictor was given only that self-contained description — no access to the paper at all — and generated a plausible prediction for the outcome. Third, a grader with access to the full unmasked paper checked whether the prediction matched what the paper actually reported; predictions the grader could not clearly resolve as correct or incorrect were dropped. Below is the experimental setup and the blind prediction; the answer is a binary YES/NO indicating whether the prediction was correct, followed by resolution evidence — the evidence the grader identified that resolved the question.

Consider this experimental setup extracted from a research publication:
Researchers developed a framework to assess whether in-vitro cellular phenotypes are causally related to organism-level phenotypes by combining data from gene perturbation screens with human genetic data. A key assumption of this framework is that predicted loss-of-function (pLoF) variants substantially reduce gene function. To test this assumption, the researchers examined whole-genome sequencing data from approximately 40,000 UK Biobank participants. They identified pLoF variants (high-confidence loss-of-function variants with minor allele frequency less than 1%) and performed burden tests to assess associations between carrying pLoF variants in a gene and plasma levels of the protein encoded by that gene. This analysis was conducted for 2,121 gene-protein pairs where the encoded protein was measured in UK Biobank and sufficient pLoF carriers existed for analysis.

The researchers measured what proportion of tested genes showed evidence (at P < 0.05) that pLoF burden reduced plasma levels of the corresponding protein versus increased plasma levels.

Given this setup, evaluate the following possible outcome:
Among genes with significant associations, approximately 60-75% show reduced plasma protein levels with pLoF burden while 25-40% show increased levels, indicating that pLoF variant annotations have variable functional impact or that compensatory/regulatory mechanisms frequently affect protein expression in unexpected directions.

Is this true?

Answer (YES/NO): NO